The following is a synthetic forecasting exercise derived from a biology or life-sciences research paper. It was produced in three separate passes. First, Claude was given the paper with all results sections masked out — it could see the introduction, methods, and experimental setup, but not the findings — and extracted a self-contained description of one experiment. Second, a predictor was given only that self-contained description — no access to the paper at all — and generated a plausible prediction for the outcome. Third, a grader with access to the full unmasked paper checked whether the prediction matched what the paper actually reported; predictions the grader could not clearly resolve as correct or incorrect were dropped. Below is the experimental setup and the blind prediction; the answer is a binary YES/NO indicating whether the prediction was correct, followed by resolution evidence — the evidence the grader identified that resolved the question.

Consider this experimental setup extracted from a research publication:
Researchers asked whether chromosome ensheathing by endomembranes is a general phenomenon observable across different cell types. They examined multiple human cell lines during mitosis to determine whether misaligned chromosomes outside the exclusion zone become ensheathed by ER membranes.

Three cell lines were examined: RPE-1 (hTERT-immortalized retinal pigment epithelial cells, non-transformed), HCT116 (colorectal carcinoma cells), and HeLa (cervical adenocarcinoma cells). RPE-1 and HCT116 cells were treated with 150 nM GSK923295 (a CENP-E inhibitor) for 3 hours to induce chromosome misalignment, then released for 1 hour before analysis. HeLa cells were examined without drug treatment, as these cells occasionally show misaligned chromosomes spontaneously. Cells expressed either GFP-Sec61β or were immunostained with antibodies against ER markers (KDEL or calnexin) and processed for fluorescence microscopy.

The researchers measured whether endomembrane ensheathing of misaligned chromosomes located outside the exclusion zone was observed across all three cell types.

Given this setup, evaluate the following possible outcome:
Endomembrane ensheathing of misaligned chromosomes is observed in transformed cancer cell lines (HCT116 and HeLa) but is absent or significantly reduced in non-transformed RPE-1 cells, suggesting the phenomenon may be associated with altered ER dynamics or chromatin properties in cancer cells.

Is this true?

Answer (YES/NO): NO